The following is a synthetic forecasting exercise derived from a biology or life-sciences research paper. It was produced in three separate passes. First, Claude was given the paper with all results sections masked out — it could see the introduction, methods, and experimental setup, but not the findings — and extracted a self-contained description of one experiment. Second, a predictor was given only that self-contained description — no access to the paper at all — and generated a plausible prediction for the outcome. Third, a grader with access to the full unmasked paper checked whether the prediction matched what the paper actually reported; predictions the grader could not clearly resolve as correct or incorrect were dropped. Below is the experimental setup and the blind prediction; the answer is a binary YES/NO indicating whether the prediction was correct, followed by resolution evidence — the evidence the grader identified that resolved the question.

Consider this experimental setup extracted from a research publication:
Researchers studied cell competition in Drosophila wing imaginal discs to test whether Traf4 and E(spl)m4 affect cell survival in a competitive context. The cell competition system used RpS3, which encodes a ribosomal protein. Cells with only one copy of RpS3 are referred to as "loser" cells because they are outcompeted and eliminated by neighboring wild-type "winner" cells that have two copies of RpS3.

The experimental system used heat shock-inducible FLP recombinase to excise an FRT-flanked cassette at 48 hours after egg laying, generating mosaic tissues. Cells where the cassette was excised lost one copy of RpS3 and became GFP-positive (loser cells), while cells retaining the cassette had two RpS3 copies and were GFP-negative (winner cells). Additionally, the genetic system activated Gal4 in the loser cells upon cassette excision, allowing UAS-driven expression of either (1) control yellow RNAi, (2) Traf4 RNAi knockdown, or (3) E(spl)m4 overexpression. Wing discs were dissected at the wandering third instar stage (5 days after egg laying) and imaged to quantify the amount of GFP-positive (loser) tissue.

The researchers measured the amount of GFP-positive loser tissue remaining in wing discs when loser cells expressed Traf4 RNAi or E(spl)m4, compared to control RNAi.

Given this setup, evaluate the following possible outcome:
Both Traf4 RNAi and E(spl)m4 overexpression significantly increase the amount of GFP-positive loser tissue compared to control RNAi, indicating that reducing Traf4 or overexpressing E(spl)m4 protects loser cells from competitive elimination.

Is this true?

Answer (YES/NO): YES